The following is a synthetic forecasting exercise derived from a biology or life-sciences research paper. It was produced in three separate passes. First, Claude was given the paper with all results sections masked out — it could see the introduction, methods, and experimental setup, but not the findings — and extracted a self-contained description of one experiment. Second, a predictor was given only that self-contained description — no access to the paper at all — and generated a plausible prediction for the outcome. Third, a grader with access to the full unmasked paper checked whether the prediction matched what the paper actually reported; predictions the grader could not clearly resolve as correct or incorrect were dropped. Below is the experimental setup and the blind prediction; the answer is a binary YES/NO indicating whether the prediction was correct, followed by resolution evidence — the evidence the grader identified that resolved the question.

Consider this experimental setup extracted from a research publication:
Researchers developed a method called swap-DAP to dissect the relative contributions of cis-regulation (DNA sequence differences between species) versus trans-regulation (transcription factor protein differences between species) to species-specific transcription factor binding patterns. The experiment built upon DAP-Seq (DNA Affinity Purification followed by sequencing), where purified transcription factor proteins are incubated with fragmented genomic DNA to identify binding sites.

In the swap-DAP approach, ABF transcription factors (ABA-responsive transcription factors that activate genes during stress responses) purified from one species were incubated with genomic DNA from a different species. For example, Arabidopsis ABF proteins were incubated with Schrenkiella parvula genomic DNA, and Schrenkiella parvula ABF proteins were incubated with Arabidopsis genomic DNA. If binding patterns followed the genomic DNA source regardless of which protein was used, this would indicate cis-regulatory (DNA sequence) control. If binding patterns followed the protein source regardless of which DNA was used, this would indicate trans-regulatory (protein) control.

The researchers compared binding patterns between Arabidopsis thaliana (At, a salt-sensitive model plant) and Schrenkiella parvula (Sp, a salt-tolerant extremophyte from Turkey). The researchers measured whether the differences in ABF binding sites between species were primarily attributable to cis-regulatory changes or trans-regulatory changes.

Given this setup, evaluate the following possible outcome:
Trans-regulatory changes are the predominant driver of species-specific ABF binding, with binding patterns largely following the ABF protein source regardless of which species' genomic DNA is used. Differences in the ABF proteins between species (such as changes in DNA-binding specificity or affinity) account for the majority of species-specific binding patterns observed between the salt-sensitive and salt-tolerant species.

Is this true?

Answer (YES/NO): NO